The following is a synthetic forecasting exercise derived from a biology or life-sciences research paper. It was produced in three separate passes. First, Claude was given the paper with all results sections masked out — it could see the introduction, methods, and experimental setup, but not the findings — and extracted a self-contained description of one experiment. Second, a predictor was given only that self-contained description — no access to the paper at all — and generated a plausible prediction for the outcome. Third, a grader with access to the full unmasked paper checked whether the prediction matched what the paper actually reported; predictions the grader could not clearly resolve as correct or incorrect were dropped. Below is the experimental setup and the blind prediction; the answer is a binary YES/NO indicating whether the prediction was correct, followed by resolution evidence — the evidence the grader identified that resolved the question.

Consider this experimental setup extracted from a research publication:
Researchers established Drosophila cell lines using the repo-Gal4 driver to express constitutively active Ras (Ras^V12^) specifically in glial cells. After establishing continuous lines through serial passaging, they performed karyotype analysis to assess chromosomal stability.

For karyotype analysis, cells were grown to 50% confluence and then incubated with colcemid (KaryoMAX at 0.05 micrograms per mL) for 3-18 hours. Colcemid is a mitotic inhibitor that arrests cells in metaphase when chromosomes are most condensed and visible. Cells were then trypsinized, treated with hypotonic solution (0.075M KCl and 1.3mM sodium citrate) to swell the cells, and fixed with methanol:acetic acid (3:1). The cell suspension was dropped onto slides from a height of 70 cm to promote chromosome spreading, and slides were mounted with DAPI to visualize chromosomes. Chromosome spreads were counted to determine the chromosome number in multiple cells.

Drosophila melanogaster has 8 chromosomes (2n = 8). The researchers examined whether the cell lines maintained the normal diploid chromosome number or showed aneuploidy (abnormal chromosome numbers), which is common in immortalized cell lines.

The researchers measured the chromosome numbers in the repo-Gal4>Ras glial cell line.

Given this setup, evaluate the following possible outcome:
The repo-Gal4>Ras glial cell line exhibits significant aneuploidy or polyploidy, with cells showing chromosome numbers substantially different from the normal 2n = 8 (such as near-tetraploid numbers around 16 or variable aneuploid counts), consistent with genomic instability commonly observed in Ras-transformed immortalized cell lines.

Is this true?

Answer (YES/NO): NO